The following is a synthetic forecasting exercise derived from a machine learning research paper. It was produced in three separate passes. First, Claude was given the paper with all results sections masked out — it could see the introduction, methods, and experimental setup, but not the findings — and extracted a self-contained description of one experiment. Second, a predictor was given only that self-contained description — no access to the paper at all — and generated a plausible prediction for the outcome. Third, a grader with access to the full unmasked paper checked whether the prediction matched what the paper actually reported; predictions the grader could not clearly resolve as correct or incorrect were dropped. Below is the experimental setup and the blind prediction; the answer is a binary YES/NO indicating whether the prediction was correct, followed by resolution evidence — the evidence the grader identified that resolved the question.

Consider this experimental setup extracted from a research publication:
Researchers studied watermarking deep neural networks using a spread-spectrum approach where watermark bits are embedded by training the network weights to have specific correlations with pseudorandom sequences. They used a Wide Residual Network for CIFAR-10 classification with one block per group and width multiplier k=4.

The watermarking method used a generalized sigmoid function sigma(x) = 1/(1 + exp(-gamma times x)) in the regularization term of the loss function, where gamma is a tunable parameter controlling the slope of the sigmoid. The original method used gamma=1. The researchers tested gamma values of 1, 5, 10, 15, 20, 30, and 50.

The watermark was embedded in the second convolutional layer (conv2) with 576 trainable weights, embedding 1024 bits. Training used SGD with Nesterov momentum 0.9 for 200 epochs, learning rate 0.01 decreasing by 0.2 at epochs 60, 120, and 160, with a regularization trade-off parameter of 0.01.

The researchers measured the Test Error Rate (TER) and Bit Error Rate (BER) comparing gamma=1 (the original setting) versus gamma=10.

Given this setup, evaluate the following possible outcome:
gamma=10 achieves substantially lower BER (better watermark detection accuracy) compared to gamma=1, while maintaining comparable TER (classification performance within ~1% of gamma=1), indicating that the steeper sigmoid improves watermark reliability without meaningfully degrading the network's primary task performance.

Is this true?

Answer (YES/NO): NO